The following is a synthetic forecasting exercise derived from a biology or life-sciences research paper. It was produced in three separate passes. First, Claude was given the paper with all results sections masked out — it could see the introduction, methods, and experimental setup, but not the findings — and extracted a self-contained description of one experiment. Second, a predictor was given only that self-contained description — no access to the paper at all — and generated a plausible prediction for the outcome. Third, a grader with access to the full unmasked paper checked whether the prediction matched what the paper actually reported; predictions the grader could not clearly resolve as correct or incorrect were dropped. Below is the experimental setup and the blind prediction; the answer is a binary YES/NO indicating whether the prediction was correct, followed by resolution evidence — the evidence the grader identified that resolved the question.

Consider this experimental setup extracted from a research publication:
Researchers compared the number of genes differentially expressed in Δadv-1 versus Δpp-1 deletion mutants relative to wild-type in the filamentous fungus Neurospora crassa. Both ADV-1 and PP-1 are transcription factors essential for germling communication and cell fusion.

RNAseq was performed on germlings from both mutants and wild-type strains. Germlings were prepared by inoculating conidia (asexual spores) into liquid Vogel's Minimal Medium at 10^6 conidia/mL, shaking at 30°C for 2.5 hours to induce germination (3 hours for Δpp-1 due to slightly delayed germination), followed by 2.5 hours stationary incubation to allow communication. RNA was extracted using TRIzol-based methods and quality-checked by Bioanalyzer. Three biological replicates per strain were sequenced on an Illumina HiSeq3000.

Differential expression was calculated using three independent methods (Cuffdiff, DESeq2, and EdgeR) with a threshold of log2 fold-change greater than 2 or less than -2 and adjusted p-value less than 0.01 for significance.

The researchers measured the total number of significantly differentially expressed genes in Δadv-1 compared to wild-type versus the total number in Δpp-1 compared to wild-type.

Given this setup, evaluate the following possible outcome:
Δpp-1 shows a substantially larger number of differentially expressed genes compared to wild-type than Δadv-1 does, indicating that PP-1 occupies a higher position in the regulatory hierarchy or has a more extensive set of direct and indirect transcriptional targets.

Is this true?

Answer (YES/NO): NO